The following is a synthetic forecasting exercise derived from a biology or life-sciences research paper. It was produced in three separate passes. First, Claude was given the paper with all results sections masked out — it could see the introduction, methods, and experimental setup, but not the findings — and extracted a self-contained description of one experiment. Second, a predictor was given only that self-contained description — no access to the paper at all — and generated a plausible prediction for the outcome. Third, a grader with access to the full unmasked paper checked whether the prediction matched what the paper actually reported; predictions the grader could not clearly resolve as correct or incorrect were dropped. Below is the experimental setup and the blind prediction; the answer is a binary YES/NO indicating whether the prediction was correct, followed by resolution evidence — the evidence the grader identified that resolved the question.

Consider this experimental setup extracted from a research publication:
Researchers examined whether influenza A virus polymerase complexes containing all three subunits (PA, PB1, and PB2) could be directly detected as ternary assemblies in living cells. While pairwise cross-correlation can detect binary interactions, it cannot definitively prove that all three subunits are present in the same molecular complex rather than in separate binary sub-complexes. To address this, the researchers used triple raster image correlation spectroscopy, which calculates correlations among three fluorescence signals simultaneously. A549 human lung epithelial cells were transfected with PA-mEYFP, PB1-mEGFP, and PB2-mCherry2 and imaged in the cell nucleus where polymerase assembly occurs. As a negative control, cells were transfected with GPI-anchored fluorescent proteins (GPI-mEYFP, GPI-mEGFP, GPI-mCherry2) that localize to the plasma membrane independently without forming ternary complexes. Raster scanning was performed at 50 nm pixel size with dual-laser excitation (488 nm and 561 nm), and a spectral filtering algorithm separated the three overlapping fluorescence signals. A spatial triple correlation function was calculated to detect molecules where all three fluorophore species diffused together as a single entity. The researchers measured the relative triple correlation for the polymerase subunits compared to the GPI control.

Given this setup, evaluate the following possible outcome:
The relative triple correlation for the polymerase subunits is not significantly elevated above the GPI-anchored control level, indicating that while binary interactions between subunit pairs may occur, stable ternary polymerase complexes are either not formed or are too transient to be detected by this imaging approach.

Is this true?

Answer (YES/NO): NO